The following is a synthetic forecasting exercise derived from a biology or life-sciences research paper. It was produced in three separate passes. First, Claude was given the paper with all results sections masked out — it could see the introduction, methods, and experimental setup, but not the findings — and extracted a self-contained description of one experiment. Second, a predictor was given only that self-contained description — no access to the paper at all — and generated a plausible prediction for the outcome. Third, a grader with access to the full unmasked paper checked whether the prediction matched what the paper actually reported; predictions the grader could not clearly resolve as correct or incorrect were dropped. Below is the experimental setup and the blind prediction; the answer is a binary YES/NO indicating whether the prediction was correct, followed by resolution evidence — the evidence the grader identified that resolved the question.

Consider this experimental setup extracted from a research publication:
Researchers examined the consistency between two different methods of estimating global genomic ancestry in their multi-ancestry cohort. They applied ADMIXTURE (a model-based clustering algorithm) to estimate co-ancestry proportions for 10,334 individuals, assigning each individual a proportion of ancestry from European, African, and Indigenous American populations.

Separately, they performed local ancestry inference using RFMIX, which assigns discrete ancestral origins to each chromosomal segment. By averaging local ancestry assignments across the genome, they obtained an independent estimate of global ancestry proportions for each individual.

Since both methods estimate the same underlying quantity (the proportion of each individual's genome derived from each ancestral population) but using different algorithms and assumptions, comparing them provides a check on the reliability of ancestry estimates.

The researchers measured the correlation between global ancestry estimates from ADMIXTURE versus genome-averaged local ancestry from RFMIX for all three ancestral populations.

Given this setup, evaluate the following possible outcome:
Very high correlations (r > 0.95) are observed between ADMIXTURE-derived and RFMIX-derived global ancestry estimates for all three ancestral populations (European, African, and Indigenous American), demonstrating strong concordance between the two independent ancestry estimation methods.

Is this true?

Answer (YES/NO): YES